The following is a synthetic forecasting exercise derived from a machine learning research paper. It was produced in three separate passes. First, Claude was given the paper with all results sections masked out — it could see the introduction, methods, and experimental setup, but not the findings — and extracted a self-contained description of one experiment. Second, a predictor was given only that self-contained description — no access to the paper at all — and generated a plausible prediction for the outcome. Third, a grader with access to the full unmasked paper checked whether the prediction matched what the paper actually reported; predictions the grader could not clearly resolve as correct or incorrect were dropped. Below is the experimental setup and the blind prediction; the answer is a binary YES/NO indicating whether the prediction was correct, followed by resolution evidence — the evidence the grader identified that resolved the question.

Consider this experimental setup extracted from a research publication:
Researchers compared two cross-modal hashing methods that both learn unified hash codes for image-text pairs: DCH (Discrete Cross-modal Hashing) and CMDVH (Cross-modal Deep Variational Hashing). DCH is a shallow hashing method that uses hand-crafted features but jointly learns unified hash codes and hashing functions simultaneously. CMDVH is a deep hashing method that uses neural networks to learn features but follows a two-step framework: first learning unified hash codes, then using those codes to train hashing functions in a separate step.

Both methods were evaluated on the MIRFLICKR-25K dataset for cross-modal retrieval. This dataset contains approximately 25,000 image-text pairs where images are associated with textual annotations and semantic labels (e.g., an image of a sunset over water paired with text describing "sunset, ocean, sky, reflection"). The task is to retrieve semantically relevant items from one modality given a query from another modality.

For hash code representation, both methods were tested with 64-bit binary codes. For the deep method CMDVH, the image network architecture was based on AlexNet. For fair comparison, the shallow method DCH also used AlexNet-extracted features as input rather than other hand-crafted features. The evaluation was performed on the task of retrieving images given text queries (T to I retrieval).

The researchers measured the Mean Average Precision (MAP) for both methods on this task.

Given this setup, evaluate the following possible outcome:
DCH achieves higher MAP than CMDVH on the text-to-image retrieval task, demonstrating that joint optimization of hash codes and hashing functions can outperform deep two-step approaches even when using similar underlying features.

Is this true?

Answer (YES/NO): YES